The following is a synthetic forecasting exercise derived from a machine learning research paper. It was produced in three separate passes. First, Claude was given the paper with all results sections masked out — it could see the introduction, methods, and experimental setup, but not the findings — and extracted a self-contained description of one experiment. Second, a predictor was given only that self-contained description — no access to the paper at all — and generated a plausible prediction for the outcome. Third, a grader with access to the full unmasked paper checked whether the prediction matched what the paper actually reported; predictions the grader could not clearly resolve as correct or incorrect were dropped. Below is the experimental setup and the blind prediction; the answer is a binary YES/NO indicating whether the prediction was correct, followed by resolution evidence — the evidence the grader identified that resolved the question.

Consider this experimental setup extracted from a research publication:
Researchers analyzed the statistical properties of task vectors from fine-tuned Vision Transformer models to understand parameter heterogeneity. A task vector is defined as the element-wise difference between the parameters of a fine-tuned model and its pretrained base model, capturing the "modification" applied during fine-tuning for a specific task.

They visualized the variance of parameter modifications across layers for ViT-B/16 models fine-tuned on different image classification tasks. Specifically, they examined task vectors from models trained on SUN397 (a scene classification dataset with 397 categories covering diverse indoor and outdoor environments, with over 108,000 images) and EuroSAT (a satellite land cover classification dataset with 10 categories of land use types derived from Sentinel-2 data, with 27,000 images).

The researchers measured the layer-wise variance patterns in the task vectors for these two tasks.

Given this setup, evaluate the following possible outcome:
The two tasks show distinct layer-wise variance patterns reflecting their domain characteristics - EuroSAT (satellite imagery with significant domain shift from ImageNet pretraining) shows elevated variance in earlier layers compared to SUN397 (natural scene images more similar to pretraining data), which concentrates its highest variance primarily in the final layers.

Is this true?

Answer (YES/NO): NO